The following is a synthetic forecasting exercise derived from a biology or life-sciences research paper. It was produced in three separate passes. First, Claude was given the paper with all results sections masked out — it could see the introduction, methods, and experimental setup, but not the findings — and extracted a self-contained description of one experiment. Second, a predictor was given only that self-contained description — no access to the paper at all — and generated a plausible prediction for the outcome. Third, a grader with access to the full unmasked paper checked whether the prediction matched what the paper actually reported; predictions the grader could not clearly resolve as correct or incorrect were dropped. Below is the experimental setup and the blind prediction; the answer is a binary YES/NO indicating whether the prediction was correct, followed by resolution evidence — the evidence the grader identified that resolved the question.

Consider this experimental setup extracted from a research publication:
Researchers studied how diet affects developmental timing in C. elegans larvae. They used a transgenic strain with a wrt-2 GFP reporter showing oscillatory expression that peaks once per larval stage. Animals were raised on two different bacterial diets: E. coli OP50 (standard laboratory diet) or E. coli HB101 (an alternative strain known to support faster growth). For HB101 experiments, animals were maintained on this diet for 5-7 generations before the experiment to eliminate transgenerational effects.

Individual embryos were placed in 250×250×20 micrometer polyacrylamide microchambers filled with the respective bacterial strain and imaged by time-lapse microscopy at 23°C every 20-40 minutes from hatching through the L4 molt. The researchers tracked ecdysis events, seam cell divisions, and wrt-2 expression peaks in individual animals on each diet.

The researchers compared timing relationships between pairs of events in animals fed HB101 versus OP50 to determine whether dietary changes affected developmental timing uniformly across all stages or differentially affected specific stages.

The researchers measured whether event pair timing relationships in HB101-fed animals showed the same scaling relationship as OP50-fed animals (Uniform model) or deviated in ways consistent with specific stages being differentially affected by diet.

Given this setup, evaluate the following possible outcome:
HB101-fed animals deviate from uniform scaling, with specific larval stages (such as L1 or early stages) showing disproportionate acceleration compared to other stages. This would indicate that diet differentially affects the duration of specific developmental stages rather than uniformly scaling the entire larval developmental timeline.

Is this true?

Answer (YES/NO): NO